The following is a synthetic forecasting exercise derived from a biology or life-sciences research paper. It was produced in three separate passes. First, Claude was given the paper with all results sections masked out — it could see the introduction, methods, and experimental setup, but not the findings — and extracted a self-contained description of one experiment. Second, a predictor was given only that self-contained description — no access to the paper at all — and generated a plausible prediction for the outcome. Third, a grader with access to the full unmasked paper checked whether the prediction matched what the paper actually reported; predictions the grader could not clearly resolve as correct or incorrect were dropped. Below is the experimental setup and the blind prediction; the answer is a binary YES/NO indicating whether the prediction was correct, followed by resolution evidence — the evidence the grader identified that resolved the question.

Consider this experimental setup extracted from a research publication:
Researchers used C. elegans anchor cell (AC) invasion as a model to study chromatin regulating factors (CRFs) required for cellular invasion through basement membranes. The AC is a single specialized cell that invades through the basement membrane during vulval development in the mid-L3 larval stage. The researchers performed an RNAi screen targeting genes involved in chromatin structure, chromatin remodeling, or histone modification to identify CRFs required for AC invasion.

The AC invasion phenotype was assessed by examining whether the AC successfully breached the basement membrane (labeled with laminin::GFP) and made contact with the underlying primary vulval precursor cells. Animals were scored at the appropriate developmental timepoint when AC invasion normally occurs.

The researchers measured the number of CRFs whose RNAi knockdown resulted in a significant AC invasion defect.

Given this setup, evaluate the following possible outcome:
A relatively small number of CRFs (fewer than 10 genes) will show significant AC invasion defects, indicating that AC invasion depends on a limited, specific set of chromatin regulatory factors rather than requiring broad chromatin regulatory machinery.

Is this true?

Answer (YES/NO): NO